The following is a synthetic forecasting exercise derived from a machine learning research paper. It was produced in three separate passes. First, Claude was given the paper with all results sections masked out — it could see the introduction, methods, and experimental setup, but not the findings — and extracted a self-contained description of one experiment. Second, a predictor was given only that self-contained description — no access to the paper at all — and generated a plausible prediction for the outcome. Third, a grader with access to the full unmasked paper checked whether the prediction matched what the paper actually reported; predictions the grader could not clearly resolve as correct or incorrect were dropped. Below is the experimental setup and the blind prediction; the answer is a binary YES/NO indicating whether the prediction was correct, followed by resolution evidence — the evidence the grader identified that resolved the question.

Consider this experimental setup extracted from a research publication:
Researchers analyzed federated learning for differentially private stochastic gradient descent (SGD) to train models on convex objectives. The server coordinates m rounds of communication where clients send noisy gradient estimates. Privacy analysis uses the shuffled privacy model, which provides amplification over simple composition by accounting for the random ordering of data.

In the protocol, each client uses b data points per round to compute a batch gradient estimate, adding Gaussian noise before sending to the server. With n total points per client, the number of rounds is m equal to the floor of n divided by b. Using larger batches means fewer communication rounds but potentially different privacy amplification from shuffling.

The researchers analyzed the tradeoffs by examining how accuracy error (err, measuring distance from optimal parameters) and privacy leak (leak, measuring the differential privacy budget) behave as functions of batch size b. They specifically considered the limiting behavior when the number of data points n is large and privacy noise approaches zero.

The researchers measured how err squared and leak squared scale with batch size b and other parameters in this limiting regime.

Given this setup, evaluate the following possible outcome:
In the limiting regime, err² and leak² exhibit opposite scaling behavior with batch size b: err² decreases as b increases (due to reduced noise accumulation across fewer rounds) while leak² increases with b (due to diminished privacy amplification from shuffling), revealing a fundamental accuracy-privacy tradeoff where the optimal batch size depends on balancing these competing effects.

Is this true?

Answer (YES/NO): NO